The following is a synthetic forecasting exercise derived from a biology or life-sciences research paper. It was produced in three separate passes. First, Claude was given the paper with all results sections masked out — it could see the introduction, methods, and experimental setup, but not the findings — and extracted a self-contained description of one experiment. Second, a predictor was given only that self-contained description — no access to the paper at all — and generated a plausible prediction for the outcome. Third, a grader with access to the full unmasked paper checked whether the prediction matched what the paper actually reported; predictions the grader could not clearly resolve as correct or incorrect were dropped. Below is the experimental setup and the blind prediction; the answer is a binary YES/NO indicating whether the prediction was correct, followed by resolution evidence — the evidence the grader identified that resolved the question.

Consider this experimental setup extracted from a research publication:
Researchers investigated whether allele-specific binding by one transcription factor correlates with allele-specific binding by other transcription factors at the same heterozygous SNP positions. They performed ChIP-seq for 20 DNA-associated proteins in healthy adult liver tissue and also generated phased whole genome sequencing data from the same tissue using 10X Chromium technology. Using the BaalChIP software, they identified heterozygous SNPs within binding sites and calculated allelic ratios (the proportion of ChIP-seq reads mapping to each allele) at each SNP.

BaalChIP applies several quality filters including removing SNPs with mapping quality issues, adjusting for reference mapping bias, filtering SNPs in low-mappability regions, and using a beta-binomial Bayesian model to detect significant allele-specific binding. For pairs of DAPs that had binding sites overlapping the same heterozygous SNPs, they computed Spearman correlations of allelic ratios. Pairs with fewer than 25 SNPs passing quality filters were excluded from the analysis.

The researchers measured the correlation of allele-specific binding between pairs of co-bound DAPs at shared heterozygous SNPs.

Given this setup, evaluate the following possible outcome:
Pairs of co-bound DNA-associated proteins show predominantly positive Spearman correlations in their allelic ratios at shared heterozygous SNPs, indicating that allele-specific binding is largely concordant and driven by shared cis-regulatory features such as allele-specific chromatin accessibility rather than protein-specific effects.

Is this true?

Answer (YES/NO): YES